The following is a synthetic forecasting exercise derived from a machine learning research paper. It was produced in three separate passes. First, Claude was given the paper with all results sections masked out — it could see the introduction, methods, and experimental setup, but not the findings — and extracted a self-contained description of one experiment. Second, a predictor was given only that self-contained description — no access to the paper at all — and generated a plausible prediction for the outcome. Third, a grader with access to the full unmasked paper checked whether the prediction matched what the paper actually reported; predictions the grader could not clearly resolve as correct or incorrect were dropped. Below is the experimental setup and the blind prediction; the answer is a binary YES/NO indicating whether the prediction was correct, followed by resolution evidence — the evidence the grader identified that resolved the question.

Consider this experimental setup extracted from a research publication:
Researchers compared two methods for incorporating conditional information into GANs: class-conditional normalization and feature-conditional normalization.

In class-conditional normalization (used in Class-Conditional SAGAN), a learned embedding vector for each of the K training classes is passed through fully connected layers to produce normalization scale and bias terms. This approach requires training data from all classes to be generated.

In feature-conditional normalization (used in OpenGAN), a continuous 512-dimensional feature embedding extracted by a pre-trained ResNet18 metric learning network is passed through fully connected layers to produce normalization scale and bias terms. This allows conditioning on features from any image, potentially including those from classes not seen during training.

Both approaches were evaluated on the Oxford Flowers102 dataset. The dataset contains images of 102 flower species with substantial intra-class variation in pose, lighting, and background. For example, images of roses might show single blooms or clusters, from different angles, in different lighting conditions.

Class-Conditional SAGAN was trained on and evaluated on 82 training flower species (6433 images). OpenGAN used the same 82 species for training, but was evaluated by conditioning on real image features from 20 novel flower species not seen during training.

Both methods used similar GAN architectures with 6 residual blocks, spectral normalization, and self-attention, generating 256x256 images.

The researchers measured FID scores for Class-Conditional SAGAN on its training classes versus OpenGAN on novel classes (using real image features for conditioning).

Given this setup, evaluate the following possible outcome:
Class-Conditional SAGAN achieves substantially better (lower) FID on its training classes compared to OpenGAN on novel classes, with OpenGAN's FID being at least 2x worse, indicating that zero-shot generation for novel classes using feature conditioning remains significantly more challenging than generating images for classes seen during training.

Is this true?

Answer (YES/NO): NO